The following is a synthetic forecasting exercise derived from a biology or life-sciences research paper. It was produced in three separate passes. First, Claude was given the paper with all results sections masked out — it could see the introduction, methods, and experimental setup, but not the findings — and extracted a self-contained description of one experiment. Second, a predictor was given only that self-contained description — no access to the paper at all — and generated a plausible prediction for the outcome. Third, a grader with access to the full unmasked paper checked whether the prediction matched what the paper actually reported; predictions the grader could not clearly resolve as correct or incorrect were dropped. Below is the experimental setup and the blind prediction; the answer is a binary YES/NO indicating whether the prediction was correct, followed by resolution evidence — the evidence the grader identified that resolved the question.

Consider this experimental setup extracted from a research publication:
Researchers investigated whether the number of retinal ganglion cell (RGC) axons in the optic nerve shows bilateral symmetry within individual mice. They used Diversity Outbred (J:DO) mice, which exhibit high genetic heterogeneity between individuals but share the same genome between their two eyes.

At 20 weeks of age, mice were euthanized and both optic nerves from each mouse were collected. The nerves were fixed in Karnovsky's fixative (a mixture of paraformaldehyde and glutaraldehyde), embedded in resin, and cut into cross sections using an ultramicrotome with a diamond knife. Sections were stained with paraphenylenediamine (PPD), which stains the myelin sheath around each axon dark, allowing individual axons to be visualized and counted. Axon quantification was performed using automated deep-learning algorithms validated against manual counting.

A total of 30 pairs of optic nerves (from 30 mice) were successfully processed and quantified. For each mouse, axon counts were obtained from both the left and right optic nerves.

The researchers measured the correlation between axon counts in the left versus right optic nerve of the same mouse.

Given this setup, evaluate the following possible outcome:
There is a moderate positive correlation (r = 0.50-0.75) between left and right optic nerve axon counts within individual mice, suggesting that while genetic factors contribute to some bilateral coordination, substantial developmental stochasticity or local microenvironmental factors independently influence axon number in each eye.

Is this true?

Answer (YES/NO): YES